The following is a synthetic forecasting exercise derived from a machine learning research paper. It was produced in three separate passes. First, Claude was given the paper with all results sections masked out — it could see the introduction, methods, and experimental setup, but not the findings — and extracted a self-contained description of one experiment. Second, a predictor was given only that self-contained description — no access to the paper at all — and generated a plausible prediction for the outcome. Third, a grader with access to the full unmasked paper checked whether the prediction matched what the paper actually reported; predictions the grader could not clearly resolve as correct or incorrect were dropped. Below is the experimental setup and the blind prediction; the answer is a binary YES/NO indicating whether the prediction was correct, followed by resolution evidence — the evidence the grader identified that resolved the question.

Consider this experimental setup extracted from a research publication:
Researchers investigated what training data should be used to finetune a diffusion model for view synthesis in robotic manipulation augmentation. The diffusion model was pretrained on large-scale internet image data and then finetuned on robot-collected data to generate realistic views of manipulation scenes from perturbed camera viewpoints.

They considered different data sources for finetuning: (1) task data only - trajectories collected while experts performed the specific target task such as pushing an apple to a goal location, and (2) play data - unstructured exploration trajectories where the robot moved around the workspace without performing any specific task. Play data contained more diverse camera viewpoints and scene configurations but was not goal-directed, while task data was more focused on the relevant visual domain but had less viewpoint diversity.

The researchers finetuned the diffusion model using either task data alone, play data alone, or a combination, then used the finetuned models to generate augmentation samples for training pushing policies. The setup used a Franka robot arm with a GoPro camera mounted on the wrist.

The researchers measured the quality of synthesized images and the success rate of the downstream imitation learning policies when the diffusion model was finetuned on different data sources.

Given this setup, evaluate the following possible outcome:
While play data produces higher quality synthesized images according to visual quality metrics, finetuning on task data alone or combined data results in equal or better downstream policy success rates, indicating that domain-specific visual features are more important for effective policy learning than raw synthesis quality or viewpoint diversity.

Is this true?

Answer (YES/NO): NO